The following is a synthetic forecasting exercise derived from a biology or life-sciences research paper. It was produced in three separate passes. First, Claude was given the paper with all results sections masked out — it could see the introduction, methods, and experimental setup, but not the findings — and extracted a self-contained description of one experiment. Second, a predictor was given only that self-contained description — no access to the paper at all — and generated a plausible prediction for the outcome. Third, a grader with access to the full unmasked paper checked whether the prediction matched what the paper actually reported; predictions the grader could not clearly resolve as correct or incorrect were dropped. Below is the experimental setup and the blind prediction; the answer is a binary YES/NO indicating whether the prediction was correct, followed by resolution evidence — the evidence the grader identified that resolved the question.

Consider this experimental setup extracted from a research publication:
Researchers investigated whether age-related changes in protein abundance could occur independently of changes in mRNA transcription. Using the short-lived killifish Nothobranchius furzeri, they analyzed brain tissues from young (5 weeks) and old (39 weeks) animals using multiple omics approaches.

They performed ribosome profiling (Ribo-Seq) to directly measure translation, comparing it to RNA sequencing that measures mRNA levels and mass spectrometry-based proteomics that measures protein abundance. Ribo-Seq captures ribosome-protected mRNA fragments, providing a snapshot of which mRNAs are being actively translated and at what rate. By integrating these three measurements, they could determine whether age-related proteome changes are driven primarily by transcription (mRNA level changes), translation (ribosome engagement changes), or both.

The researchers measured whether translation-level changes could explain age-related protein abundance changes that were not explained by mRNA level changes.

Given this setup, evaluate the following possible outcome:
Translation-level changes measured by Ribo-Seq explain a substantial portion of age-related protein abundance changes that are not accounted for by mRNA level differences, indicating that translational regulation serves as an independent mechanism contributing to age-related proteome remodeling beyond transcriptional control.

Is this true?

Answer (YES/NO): YES